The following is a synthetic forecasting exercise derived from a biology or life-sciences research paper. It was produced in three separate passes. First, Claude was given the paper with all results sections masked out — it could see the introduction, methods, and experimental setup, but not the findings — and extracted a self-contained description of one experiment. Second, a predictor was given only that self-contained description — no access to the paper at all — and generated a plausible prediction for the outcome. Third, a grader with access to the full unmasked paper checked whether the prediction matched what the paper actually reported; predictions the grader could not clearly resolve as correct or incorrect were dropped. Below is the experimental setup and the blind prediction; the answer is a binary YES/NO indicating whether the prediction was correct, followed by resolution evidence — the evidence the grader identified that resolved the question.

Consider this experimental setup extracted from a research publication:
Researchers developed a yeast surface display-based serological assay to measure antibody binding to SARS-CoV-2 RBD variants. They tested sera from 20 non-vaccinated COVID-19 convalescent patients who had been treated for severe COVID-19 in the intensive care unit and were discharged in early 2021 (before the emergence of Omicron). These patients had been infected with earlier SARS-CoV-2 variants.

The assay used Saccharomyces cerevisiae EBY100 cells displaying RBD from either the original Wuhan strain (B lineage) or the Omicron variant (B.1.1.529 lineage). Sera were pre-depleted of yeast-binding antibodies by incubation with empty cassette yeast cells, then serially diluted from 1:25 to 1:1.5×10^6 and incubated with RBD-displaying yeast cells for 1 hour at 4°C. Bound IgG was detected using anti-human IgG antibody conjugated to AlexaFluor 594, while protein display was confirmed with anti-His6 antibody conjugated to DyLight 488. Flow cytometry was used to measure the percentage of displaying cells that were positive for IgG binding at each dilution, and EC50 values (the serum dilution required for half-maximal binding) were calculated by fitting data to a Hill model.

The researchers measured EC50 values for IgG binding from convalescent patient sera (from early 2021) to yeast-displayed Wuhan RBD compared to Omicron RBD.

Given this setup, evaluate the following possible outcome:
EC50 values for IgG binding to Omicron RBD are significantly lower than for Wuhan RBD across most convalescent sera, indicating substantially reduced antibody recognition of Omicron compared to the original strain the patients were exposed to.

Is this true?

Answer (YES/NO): NO